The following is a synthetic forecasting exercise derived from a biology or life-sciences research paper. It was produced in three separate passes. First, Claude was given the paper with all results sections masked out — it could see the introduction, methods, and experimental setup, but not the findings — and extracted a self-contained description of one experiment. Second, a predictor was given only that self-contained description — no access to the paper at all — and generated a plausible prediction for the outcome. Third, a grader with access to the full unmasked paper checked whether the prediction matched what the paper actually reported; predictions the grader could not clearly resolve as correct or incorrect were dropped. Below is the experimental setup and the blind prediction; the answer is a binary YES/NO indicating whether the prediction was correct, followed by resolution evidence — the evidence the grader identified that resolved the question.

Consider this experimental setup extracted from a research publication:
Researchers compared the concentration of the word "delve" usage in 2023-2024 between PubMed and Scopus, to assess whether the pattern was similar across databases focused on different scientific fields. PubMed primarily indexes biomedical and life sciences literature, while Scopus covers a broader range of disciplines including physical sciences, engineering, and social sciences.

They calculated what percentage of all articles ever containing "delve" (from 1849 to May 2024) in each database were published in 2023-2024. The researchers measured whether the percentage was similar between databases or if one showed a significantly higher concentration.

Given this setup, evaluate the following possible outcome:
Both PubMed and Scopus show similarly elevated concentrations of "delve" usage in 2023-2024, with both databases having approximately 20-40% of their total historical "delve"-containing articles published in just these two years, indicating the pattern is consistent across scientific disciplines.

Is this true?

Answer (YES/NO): NO